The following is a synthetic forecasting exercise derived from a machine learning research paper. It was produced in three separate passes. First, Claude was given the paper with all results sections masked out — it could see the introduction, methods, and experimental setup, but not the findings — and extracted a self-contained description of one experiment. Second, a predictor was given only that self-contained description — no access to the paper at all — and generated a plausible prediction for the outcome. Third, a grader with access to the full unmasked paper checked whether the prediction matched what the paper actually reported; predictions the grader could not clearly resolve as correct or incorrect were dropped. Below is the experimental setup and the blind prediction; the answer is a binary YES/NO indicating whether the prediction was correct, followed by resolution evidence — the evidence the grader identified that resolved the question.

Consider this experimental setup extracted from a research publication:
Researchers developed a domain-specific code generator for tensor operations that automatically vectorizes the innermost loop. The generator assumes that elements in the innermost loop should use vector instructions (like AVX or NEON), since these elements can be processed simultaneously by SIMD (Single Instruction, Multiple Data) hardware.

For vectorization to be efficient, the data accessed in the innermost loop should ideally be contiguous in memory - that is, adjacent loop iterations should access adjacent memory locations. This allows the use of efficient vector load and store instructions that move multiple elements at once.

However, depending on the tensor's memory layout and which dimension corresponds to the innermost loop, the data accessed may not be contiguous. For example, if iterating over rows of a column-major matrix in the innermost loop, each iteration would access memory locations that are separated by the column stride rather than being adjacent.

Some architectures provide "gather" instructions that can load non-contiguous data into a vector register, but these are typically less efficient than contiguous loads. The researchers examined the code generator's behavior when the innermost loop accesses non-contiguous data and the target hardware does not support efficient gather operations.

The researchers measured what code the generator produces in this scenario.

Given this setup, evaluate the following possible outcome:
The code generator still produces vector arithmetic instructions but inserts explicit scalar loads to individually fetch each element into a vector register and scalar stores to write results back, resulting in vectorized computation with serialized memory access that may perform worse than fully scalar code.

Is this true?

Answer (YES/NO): NO